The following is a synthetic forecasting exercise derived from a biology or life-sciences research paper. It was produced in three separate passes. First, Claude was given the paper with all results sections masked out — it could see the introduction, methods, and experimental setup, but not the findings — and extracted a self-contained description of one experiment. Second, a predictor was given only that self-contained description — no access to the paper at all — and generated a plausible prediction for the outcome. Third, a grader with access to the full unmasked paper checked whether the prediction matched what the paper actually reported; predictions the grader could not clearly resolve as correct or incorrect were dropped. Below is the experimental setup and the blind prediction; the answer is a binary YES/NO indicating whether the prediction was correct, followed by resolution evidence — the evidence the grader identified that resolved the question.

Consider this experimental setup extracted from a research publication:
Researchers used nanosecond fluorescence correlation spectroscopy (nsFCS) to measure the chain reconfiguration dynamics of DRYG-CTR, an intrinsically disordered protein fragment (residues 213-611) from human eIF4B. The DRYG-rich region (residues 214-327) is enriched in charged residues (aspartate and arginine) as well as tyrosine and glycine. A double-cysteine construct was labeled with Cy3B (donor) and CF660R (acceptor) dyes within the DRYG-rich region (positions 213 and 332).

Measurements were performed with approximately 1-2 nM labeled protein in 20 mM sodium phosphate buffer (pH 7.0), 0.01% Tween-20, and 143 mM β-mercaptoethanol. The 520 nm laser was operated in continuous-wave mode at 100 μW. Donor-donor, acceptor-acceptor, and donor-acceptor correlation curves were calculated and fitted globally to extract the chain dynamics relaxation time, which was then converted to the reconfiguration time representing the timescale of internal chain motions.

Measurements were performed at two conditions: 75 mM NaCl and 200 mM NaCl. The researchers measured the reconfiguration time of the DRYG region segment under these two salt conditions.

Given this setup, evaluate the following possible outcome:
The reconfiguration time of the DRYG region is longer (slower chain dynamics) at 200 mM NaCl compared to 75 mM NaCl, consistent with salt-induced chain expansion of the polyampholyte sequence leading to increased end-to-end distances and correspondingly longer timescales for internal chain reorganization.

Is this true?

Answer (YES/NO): NO